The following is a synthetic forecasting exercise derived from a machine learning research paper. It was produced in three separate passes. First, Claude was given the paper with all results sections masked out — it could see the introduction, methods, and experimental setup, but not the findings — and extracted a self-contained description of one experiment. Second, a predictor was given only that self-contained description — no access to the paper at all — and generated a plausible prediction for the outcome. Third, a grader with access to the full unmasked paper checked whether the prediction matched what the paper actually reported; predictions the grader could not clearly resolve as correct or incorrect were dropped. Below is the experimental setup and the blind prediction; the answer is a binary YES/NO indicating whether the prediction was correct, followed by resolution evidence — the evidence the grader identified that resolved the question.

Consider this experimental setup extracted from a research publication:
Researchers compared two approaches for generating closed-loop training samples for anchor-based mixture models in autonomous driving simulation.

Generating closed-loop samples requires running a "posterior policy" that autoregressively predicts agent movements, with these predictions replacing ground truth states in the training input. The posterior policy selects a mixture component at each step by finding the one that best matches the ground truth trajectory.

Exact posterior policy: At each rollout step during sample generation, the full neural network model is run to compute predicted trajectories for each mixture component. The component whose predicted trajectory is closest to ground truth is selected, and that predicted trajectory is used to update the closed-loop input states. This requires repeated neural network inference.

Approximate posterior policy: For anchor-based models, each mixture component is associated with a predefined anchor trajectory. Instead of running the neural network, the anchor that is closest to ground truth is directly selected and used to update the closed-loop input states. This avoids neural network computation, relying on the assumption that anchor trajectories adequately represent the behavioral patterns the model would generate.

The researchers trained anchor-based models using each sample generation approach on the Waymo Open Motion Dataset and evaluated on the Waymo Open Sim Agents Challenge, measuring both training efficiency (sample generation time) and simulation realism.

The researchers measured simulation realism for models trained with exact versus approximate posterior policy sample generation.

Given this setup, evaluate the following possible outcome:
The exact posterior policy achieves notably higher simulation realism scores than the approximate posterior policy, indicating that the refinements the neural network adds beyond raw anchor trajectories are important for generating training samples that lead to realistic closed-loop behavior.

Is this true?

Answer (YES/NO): NO